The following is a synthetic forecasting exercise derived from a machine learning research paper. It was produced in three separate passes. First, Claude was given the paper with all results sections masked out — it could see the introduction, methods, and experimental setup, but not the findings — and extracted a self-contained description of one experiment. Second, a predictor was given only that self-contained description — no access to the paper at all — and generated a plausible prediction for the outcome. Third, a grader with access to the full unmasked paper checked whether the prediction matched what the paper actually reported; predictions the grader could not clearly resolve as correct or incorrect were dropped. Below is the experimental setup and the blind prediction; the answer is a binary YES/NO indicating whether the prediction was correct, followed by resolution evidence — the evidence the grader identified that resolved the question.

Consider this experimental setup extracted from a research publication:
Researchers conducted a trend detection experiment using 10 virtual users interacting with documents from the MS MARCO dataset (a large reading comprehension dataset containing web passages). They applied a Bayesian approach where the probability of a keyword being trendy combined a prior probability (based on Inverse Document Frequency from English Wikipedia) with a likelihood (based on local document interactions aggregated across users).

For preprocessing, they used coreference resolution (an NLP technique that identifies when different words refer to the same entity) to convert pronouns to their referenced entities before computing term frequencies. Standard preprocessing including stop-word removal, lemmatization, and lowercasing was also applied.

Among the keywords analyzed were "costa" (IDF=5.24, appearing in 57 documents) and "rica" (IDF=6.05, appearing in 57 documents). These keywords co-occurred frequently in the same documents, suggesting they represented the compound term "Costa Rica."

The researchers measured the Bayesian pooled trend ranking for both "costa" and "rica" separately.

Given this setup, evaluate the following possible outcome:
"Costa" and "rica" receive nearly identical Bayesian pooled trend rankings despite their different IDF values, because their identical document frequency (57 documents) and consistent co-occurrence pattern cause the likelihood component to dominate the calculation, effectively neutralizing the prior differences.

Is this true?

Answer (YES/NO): YES